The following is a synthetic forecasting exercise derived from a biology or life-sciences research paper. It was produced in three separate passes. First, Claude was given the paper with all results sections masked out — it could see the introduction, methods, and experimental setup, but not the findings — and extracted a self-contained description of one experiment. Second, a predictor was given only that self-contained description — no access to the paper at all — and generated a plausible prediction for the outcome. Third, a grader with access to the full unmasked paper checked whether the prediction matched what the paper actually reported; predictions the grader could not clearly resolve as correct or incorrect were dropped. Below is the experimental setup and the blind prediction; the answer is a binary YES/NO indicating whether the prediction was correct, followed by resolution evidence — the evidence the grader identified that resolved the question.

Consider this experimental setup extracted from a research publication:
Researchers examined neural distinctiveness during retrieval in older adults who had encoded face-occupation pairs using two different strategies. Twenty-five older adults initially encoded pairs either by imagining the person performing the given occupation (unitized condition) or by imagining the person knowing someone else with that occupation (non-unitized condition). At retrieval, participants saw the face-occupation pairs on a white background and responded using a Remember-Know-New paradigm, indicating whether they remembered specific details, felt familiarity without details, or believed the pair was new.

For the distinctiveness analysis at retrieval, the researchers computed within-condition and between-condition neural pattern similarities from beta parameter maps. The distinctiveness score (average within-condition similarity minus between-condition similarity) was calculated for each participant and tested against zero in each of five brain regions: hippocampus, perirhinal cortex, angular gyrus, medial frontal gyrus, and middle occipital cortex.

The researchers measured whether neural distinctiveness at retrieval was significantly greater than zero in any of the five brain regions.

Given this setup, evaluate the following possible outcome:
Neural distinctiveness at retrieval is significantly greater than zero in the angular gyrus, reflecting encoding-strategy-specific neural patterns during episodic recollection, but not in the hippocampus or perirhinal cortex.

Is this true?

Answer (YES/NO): NO